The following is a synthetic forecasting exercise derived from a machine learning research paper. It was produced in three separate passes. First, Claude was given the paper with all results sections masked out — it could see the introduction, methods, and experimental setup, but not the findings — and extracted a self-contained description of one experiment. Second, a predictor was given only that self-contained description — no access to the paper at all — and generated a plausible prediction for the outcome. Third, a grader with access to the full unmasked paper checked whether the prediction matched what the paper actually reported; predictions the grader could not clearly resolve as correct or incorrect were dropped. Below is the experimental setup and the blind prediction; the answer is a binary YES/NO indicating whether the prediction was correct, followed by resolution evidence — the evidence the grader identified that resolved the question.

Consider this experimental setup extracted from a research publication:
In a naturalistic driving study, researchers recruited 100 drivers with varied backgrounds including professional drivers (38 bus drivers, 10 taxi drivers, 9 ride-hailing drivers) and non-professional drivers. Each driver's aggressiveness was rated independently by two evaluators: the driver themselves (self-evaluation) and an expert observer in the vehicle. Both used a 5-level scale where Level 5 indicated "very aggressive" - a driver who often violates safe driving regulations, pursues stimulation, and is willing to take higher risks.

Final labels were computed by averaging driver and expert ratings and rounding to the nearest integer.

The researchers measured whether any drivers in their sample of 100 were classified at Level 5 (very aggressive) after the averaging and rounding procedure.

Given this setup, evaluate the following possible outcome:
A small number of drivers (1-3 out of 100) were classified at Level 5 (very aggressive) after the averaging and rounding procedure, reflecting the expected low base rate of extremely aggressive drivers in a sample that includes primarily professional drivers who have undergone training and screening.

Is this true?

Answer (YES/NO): NO